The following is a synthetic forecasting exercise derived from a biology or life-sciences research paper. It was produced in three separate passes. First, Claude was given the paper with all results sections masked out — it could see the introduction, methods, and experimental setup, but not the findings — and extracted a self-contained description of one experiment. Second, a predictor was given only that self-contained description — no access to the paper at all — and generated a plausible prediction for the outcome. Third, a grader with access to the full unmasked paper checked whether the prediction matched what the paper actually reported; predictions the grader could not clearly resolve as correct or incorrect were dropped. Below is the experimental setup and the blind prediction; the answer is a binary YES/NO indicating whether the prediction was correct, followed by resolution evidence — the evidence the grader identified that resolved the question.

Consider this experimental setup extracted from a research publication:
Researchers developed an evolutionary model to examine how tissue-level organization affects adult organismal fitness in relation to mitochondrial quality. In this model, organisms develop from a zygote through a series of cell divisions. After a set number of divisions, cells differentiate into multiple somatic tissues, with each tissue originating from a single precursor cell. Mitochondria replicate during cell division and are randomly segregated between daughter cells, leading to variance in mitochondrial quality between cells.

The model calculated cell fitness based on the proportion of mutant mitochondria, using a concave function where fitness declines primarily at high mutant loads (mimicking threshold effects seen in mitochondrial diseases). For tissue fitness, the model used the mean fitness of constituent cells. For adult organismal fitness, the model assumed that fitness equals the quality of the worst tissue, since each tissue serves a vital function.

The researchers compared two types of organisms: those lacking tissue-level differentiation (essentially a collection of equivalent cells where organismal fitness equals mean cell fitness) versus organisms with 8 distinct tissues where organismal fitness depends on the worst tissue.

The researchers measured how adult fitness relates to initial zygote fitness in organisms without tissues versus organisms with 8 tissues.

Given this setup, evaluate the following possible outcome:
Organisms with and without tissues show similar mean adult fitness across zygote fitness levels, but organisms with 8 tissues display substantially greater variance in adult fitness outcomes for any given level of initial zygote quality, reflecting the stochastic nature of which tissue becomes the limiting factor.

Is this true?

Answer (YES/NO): NO